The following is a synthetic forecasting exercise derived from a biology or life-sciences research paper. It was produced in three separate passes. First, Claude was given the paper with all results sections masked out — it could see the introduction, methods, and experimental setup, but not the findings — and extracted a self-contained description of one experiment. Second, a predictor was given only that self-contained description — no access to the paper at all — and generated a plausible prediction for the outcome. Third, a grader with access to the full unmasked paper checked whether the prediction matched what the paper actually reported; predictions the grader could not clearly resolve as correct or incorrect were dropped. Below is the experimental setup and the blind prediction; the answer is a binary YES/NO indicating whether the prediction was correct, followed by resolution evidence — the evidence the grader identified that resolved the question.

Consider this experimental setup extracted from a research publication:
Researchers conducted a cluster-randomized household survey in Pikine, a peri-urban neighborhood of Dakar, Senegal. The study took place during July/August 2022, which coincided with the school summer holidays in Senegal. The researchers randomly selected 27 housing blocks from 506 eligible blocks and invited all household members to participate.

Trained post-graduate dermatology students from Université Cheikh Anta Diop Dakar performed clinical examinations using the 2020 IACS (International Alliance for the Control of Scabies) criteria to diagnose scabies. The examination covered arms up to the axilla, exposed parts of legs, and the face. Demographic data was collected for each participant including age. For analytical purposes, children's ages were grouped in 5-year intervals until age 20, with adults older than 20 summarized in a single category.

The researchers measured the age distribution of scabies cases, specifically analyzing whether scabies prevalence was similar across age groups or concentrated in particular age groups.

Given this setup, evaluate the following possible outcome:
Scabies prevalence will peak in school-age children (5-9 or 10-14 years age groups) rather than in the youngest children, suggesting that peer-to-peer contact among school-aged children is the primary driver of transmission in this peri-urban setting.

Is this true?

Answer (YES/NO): YES